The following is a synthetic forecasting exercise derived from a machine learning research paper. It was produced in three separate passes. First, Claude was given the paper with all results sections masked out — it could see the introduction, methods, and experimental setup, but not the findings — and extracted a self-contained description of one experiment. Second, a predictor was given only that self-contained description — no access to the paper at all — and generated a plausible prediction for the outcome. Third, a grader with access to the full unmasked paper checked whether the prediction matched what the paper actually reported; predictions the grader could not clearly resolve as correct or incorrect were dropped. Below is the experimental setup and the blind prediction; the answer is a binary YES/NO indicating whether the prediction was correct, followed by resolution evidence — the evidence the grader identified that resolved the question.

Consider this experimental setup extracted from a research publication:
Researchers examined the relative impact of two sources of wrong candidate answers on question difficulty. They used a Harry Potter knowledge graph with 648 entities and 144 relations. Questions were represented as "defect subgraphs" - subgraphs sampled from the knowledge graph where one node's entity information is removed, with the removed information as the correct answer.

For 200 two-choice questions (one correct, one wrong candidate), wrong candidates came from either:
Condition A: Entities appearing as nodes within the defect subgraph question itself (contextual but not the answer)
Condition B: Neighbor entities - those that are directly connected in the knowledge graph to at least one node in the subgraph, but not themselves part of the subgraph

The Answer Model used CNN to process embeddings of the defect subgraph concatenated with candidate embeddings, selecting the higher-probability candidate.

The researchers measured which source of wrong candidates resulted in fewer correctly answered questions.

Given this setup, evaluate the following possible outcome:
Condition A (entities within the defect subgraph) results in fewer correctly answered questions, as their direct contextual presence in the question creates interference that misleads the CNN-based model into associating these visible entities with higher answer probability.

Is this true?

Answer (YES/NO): NO